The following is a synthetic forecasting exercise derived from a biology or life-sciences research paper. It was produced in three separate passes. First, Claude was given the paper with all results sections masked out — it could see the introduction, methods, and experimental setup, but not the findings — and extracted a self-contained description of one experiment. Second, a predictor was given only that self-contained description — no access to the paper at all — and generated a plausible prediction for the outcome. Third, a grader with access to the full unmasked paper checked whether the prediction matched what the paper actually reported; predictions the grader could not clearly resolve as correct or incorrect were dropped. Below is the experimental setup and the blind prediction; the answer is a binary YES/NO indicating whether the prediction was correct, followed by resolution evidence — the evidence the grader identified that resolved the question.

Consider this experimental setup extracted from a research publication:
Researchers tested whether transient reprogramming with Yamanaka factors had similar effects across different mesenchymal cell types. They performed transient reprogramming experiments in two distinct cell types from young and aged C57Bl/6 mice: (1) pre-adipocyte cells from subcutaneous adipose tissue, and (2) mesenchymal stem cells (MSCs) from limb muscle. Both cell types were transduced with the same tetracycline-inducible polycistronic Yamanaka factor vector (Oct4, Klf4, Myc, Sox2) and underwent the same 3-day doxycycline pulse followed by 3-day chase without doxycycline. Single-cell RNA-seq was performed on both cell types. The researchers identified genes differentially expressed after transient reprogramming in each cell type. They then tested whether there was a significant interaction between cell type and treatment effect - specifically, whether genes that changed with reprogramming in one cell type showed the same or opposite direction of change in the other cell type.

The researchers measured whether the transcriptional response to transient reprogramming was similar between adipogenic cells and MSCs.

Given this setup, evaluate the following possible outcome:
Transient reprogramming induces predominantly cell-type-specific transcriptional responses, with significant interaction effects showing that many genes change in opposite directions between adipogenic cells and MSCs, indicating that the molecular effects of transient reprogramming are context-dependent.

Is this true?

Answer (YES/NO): NO